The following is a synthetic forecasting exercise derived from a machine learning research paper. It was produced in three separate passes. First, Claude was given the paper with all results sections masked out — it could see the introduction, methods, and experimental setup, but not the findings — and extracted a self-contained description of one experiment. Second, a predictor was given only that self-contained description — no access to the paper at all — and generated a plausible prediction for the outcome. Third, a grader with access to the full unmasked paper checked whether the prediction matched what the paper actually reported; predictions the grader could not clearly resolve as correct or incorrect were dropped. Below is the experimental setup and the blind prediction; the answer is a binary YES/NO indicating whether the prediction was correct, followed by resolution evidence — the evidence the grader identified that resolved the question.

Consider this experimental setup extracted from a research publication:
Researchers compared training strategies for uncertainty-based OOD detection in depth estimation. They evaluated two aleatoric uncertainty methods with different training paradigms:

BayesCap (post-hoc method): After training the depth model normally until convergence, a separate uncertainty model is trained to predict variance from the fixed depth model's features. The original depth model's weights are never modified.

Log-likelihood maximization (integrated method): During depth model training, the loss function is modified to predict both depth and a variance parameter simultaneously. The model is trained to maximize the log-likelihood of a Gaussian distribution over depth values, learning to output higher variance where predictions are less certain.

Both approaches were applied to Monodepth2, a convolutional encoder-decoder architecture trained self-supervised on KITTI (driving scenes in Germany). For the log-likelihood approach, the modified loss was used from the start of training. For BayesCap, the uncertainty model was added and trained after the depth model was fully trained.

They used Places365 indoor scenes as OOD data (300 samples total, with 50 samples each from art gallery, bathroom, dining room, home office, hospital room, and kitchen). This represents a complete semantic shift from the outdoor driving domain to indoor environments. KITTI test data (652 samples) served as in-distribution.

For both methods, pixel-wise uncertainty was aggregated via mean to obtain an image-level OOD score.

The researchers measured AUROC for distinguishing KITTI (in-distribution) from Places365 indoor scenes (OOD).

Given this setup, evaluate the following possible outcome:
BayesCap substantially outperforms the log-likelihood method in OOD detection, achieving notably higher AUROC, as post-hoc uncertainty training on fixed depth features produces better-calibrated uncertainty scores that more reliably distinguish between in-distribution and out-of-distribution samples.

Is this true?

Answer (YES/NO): YES